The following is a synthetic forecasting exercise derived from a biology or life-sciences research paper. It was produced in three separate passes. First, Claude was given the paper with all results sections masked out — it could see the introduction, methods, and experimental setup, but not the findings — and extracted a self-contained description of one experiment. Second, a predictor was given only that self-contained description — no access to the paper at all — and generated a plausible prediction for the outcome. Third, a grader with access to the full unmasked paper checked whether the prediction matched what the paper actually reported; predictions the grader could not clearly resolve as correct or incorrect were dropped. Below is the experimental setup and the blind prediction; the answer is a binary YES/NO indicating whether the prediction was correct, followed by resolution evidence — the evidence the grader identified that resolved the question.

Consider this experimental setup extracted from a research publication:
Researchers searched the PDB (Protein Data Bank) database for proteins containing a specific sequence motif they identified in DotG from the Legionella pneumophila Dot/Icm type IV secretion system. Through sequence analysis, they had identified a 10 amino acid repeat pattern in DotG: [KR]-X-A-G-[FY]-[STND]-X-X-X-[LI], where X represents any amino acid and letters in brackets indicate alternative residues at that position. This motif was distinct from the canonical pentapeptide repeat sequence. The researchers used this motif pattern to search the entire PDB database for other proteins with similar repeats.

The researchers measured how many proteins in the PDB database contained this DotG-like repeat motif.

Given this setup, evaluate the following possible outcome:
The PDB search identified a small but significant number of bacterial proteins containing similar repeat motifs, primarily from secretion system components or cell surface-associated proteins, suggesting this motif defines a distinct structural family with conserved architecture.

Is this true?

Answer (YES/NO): NO